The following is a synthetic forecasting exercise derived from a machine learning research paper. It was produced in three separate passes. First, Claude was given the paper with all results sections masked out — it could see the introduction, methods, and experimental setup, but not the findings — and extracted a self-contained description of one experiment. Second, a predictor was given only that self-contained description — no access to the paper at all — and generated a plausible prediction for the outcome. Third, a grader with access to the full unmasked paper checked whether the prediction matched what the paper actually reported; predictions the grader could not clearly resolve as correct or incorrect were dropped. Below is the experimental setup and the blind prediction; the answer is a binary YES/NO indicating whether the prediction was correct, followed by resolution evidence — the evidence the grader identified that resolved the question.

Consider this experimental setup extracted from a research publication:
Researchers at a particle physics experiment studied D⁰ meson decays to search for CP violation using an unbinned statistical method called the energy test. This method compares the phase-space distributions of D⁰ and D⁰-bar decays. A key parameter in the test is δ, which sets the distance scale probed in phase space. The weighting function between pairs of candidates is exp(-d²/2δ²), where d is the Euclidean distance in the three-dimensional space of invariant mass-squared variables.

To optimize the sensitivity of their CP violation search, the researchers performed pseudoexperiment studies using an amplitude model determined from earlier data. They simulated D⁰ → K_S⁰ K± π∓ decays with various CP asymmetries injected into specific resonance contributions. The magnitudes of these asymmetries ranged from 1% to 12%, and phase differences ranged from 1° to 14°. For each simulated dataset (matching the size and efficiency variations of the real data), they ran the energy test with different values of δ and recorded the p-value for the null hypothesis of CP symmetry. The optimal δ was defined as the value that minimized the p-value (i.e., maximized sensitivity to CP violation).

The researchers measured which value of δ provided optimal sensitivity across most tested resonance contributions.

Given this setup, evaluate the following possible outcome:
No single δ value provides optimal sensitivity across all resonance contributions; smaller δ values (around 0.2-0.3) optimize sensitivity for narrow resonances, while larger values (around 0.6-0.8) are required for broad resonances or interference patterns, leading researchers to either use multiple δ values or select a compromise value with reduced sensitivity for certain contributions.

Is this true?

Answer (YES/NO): NO